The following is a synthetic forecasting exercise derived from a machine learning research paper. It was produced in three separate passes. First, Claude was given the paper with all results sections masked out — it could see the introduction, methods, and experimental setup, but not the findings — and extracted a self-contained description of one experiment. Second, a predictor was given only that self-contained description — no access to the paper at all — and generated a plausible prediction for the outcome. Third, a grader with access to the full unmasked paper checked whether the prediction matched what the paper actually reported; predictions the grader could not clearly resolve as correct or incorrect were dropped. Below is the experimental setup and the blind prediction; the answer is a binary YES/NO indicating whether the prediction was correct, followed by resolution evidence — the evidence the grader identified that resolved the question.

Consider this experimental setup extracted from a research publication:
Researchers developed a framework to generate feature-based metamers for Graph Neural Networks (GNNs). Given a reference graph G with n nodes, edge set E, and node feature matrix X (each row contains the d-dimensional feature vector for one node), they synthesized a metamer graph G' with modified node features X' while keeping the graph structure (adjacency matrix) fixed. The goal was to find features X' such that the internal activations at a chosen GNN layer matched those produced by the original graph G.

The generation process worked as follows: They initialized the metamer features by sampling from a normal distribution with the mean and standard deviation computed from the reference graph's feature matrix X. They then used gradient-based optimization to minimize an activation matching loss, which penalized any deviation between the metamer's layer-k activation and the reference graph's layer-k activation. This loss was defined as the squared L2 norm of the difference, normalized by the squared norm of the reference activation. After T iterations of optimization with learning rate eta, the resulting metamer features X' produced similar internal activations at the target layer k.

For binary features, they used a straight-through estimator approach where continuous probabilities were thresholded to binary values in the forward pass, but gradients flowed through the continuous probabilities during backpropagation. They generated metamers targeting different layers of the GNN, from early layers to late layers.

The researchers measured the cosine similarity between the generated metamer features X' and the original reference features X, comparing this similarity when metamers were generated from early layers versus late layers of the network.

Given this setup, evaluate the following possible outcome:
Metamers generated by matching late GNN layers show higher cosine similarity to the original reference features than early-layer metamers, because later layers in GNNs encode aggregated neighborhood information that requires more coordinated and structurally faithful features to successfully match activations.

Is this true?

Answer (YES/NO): NO